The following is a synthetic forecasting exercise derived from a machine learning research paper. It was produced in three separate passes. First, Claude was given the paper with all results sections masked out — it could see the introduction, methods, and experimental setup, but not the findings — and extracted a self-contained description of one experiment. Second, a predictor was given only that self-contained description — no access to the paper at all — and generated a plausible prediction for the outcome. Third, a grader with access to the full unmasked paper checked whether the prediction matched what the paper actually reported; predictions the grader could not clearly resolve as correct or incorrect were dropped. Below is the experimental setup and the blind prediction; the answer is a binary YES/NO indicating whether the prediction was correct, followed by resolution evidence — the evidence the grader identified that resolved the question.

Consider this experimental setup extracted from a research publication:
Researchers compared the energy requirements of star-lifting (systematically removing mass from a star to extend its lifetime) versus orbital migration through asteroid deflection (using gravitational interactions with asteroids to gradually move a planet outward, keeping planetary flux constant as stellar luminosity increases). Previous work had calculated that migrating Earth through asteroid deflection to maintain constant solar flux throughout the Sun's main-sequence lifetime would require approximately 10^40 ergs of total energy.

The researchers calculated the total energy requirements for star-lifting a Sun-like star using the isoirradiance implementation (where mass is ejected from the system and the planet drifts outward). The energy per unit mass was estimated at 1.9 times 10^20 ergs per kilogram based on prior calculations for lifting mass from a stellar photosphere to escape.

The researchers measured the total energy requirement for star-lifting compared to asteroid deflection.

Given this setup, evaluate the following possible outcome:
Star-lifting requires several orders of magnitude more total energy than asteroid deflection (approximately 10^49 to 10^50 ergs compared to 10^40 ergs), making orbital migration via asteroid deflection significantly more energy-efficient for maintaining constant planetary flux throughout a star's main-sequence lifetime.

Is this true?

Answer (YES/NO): NO